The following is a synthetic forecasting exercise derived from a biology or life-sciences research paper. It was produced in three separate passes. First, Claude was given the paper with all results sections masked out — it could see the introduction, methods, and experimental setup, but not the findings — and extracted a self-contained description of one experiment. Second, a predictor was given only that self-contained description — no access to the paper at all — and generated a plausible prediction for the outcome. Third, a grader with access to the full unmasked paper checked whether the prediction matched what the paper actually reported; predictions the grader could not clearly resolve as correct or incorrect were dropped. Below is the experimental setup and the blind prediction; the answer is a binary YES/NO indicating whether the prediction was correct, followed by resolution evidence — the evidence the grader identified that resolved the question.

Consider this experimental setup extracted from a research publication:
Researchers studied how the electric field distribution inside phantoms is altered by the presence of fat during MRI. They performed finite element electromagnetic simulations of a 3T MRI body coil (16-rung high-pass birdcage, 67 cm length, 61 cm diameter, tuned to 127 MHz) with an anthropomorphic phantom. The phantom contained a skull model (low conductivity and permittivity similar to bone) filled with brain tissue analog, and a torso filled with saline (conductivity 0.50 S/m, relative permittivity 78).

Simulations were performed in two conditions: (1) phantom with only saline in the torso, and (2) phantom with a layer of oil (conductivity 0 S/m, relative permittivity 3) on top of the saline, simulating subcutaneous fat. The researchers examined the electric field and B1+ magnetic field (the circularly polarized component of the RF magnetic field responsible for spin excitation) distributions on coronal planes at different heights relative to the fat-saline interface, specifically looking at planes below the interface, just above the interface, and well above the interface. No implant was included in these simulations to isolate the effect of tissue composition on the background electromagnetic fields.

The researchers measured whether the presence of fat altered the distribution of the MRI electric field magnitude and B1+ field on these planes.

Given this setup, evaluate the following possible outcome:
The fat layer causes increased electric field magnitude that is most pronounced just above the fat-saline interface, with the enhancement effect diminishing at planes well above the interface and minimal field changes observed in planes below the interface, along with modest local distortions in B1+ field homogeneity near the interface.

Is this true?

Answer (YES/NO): NO